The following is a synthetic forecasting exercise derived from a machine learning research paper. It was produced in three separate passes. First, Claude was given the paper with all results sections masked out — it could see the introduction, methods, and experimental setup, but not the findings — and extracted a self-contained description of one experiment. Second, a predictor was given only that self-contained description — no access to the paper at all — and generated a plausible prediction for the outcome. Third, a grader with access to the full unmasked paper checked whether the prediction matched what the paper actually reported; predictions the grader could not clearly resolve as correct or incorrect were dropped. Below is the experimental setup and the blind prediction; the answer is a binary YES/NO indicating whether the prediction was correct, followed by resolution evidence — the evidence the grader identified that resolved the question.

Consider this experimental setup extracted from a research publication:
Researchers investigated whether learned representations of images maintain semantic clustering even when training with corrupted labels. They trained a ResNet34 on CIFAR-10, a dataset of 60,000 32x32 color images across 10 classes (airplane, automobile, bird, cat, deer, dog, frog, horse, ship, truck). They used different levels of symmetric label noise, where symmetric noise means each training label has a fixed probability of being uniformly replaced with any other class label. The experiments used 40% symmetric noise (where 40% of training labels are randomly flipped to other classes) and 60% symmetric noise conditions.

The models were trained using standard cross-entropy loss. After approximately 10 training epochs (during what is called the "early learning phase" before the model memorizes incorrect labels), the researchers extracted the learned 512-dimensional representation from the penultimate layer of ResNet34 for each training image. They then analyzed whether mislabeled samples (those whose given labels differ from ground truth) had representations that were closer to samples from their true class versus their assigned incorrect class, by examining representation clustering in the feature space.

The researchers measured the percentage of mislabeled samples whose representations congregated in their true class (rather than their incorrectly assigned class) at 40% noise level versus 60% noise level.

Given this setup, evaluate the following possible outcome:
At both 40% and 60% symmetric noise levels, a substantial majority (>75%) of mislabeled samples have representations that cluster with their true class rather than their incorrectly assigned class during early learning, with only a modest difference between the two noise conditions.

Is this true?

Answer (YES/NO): YES